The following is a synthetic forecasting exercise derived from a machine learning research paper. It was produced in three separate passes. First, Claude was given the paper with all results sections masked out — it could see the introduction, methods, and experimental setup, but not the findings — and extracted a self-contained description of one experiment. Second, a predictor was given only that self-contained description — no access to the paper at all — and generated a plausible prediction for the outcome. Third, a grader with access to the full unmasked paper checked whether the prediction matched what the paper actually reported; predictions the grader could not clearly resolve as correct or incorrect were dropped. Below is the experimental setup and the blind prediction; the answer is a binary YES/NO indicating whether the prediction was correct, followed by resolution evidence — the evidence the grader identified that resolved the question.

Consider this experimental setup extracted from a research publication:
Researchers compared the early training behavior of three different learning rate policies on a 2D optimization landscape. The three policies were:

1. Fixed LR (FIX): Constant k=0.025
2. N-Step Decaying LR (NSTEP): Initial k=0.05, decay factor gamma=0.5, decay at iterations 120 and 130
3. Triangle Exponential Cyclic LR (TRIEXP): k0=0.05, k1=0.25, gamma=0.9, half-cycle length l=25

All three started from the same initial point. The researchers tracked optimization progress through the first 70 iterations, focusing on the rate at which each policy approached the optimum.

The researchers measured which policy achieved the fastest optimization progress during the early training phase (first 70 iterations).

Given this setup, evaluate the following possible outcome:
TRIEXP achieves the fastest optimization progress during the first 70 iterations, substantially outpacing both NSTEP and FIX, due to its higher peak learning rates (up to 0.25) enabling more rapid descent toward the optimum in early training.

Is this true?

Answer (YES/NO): NO